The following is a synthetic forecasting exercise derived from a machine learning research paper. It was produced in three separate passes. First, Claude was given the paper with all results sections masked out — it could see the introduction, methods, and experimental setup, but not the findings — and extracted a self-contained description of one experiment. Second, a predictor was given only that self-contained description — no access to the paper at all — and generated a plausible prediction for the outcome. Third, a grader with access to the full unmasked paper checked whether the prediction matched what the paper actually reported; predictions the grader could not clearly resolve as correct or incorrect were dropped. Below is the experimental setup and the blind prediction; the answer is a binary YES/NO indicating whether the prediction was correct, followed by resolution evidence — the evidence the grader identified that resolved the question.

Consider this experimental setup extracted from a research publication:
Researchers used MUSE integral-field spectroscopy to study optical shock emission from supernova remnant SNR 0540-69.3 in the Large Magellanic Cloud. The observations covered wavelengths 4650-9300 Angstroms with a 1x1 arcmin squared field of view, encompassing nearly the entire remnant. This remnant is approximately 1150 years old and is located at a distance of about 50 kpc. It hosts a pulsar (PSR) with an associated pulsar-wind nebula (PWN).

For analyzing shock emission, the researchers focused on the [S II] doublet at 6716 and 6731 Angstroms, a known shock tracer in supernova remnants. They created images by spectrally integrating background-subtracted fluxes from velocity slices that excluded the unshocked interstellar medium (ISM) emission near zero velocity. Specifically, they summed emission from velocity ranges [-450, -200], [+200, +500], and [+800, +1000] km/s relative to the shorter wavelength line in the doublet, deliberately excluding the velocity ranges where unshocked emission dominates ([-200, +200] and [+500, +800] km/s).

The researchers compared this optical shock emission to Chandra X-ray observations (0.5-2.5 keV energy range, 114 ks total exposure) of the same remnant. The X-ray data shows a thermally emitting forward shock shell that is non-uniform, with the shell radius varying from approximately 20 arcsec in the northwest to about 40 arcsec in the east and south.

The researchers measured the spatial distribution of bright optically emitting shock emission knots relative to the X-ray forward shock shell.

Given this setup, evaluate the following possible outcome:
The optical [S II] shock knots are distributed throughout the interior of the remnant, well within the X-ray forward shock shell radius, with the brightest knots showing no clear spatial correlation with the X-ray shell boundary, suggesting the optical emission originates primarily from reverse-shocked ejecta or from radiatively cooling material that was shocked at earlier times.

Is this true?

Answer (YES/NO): NO